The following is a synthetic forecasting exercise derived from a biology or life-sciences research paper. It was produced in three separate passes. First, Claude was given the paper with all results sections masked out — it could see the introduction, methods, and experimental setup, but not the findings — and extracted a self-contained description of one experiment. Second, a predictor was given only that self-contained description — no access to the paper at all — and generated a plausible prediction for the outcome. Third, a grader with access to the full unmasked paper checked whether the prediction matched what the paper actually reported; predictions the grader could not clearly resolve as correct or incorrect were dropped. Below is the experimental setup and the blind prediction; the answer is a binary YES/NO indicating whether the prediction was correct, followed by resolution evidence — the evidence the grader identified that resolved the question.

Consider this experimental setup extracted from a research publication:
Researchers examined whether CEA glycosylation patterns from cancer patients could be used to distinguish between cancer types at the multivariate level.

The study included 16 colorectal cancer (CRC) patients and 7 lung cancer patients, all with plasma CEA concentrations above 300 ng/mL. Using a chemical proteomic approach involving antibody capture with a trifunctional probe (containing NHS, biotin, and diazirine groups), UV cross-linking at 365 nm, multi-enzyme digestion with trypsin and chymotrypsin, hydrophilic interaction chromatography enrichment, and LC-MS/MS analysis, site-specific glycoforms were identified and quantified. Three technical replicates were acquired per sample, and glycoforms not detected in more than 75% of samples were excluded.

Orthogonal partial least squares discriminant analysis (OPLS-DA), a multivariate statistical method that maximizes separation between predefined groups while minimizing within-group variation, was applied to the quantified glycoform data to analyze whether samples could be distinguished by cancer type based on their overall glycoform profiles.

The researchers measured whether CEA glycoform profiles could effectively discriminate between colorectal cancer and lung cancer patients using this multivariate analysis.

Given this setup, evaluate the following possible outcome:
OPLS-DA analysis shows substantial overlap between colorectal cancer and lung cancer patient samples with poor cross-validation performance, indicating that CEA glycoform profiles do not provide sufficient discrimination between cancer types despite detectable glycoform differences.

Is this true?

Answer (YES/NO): NO